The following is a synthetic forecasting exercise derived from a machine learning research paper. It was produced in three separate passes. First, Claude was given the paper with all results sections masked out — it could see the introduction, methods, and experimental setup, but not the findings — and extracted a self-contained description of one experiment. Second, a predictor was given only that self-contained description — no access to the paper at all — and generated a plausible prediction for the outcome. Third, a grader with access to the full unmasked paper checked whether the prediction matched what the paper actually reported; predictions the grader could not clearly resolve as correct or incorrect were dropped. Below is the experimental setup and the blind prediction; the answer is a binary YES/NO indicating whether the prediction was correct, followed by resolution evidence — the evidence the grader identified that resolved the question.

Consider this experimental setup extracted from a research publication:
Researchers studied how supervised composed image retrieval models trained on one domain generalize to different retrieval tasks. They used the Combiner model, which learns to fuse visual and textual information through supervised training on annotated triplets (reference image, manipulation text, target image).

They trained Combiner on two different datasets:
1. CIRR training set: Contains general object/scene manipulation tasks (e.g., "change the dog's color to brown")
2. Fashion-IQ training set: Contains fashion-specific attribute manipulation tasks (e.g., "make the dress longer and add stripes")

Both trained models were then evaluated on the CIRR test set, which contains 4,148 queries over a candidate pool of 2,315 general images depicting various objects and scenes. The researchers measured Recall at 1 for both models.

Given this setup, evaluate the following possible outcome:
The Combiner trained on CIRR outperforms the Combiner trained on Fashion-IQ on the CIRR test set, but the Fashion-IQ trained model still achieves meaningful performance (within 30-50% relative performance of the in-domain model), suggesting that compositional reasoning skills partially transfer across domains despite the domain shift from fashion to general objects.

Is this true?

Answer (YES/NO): NO